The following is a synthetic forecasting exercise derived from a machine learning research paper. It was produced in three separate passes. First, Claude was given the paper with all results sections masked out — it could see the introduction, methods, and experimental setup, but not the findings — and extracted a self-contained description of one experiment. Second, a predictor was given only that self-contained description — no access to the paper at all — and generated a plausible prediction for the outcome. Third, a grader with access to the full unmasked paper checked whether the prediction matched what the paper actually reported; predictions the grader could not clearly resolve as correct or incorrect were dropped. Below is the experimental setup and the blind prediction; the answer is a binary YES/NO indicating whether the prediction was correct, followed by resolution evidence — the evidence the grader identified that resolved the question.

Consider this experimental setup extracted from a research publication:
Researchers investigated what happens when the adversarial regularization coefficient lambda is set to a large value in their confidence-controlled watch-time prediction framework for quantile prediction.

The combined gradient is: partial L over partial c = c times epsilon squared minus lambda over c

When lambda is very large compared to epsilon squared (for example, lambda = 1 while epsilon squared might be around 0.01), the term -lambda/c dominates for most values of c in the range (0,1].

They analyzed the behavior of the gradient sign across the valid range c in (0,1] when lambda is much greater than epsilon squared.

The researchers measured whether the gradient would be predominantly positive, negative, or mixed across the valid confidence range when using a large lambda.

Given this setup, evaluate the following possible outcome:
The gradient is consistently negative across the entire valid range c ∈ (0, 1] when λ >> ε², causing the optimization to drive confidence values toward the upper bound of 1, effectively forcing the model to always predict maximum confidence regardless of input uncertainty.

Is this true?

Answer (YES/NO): YES